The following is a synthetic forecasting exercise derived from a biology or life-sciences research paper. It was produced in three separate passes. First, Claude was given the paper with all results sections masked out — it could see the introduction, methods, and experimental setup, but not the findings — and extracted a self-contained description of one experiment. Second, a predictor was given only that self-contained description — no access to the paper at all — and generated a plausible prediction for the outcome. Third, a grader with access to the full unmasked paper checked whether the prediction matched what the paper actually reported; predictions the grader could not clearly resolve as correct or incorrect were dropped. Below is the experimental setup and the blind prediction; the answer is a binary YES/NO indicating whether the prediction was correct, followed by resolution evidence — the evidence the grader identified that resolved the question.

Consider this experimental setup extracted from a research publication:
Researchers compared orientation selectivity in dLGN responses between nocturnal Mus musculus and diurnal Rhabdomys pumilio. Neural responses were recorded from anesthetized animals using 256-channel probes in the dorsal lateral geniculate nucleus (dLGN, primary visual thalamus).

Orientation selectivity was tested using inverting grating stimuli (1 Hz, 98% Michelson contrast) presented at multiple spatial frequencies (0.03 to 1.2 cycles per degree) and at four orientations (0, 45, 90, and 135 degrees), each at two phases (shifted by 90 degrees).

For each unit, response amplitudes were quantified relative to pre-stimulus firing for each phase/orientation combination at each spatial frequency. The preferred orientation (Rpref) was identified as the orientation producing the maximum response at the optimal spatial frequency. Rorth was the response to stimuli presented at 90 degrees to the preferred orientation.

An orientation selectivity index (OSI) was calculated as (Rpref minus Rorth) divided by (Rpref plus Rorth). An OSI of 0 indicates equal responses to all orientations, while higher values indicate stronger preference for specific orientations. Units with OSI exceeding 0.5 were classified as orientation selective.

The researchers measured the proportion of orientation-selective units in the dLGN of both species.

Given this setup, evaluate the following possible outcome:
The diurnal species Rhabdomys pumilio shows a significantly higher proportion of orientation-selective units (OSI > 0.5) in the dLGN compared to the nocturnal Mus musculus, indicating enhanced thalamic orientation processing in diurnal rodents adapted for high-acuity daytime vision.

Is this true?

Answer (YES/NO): NO